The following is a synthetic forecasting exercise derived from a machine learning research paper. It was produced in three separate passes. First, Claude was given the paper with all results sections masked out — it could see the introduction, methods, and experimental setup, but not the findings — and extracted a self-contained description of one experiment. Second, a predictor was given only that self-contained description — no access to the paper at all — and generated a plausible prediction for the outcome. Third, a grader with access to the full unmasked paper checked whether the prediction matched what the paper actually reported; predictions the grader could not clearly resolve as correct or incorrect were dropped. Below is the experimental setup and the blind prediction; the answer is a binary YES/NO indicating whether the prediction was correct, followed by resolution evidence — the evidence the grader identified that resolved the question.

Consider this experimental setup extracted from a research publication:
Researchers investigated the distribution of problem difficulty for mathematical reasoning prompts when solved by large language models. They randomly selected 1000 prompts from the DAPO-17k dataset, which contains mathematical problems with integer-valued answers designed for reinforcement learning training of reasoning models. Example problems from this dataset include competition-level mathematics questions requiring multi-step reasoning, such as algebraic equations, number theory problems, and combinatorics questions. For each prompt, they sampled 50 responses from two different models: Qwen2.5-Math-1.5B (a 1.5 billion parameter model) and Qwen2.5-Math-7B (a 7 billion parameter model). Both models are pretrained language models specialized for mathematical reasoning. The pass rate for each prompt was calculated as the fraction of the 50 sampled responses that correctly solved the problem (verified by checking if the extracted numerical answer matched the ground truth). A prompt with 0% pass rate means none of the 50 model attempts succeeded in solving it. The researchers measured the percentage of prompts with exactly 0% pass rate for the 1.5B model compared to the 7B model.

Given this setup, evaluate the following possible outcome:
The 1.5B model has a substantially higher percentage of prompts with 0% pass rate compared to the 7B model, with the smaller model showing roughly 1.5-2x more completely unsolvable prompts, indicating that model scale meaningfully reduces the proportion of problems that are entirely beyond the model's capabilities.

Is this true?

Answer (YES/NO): NO